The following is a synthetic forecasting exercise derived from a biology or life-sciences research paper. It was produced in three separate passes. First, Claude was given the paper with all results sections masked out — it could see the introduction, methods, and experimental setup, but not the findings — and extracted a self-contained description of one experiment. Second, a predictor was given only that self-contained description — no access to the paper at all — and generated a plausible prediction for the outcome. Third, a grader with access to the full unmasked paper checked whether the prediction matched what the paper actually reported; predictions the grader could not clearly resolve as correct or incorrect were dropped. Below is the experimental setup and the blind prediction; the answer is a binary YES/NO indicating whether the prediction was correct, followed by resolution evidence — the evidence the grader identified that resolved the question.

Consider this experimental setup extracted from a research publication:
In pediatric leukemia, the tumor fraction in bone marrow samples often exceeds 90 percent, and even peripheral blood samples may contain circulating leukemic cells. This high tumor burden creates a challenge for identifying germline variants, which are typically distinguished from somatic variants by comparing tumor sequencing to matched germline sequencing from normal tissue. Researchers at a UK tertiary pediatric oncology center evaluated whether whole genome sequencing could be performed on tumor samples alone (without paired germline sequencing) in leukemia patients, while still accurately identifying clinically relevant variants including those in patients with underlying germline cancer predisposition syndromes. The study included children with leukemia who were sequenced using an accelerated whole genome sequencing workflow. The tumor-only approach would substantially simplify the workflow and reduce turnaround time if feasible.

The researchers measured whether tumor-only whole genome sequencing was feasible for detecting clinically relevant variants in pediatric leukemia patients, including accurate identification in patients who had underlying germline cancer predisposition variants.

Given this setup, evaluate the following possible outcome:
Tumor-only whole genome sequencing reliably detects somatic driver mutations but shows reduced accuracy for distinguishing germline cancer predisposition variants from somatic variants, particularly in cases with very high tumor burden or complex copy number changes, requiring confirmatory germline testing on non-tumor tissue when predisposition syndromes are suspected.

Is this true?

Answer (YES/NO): NO